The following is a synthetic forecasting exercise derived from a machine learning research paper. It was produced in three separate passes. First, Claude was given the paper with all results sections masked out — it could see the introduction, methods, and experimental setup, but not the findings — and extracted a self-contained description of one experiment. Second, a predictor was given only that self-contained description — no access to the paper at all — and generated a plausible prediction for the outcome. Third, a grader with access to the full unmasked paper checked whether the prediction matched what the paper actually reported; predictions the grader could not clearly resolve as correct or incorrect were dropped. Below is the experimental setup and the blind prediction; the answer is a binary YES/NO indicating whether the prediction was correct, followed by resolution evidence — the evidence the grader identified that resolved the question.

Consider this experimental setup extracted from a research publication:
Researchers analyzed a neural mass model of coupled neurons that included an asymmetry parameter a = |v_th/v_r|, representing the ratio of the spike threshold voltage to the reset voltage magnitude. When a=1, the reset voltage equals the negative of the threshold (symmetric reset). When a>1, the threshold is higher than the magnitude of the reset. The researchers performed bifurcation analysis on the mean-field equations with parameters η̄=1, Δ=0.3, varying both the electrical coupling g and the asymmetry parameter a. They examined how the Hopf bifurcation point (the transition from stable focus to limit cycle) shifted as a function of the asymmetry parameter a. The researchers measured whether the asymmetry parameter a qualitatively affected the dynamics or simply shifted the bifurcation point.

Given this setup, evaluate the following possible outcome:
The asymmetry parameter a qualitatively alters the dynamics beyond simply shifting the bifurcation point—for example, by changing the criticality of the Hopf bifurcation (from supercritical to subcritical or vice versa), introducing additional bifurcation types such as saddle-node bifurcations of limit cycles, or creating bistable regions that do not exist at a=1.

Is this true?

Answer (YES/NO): NO